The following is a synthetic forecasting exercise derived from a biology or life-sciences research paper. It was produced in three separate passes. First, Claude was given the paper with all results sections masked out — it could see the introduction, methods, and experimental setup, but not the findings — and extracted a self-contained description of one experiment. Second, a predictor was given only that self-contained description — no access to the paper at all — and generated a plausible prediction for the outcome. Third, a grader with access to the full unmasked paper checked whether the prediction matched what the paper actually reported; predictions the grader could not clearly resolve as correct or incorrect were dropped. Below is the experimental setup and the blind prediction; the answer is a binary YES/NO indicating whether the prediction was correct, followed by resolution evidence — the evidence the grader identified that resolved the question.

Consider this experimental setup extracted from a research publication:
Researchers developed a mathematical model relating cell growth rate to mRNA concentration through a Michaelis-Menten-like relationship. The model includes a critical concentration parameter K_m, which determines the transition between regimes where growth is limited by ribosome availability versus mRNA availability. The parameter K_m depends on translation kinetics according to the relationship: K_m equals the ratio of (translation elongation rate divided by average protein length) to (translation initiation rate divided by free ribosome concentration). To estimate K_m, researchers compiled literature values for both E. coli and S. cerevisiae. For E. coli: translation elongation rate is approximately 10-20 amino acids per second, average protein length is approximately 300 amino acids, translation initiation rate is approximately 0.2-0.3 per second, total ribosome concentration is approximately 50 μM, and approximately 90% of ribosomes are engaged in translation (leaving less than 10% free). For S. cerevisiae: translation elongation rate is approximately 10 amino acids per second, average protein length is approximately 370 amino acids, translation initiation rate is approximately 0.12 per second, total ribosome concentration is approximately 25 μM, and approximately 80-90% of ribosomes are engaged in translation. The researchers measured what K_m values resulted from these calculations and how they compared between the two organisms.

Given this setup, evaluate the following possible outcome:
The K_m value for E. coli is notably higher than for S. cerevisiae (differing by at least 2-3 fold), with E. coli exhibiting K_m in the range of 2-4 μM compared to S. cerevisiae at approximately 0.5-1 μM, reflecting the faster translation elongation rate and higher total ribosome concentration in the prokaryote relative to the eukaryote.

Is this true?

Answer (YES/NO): NO